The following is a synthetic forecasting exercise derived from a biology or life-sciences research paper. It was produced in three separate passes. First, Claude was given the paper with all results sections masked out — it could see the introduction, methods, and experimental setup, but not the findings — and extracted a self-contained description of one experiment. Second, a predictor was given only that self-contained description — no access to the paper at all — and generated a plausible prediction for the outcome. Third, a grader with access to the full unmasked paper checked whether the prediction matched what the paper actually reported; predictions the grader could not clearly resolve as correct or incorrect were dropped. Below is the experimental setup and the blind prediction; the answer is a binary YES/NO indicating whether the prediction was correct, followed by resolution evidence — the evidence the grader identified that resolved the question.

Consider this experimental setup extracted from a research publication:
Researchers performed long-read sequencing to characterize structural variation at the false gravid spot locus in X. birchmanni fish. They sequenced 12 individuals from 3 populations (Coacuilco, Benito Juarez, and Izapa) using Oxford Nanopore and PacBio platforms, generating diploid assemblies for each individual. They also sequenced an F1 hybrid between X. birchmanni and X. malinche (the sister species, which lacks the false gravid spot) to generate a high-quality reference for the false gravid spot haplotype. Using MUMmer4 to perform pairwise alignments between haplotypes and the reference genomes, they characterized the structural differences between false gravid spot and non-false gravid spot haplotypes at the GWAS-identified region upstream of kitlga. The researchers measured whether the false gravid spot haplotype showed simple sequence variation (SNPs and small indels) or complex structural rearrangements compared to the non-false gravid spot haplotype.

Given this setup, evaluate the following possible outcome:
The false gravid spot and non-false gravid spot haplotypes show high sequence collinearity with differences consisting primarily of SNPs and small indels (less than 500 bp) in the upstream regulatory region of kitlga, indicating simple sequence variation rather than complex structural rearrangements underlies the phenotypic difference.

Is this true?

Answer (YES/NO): NO